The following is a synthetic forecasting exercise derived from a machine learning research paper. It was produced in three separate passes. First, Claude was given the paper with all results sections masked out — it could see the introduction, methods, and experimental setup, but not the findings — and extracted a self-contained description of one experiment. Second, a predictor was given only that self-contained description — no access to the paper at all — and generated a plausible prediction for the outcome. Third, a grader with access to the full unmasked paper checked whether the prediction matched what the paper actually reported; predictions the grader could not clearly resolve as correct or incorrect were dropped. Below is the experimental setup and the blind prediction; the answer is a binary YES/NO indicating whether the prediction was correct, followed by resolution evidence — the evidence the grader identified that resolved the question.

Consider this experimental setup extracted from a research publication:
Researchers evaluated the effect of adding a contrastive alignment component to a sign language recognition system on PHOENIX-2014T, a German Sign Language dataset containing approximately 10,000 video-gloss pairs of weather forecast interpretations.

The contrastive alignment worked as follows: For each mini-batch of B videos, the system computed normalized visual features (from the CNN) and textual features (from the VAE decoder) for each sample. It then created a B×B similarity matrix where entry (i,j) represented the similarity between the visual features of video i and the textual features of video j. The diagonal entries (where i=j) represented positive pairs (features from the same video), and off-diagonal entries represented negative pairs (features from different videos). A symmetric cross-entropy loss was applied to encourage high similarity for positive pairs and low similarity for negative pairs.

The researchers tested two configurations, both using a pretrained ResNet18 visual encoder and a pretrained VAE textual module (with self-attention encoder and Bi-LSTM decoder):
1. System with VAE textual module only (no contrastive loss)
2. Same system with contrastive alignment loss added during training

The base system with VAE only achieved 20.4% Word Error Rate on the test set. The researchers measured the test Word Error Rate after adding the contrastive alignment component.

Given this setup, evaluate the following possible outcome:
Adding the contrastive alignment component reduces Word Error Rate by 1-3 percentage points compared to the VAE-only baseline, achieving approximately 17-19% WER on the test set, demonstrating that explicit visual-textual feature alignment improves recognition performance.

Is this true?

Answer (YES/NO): NO